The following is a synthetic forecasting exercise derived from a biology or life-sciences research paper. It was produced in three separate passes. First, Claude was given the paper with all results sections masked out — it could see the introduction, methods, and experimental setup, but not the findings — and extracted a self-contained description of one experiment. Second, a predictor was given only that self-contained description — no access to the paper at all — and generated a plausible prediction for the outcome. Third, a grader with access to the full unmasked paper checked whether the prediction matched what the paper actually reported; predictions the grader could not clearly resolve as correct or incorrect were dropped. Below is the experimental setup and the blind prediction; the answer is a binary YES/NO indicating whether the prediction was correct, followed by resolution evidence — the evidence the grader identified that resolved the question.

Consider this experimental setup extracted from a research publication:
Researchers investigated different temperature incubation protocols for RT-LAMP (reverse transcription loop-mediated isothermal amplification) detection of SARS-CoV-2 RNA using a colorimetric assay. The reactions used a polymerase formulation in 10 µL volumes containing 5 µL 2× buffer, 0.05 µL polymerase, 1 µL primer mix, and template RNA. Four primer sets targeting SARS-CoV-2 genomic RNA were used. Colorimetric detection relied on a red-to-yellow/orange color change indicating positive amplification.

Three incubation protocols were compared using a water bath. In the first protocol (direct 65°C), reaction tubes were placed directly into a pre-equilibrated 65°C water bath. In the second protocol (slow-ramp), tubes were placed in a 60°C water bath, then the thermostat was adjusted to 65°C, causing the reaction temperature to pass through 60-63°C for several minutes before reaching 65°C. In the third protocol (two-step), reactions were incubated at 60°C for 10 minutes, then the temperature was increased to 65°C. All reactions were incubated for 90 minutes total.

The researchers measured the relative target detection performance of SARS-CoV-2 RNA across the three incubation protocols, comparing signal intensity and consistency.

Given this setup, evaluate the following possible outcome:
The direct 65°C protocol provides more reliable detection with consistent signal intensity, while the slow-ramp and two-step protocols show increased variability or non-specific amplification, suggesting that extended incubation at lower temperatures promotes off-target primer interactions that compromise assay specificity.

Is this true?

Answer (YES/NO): NO